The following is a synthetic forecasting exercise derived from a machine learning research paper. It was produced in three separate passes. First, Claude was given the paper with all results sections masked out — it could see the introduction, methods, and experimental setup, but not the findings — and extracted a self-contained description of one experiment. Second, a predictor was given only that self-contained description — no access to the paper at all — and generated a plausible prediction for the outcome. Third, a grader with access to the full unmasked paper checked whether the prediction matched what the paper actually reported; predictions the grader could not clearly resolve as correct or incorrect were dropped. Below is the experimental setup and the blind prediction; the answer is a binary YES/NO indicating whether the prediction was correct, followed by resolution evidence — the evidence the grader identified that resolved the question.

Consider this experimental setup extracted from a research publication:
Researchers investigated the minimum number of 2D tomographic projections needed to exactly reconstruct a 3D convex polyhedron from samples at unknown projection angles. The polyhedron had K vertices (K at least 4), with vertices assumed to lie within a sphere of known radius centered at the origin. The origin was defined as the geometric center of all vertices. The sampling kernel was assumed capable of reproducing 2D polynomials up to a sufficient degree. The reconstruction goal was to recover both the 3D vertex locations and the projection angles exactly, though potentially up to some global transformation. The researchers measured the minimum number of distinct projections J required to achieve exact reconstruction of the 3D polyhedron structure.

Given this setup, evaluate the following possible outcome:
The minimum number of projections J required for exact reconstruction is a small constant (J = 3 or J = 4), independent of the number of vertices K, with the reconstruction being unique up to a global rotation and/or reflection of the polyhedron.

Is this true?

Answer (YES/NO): YES